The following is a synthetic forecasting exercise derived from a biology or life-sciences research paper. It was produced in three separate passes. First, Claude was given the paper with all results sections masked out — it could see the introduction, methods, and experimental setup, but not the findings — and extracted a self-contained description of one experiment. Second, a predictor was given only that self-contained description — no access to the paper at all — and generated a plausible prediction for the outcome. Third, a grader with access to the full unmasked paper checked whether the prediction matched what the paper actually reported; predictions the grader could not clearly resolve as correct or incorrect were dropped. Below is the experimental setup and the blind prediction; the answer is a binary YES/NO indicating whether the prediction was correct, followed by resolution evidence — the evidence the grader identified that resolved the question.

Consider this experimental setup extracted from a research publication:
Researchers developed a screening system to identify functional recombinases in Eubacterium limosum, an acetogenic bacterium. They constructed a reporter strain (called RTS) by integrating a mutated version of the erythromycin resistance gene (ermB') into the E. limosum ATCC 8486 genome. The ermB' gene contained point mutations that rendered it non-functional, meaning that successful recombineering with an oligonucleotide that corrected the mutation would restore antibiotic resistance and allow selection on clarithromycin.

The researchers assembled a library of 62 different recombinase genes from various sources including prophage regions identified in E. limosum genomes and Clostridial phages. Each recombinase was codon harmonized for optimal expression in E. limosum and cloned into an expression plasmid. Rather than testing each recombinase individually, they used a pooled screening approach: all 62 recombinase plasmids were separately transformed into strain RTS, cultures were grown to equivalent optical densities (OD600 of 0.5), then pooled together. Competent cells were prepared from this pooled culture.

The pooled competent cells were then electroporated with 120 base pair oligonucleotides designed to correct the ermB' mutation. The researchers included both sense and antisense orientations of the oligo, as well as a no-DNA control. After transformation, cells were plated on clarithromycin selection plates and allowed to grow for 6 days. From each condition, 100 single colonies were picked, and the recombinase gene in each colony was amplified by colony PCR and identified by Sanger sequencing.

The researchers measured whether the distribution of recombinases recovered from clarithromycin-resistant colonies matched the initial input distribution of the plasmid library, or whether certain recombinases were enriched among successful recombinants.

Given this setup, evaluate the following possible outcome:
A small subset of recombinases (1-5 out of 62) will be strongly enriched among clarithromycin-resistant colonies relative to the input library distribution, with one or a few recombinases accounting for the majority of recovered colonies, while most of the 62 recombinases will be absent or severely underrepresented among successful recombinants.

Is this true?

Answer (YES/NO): YES